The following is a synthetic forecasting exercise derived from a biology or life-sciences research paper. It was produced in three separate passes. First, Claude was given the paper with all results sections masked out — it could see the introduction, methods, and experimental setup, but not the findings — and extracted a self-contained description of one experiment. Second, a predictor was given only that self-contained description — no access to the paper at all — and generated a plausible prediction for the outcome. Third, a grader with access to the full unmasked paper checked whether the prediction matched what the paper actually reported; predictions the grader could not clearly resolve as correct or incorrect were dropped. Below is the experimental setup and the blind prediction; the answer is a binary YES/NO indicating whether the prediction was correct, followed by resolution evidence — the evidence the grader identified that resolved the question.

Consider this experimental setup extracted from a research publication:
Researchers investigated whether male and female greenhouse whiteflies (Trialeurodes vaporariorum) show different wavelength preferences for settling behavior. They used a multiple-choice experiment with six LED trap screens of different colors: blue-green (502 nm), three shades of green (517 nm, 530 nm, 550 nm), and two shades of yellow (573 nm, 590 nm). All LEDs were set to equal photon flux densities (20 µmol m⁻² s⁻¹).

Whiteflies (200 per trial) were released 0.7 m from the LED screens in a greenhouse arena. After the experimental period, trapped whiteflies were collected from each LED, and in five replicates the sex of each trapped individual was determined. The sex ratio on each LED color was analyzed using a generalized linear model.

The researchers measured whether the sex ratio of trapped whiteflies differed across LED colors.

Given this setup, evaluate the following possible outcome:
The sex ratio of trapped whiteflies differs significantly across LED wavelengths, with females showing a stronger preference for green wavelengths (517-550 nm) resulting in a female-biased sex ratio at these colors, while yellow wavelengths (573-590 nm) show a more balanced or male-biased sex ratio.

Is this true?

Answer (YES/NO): NO